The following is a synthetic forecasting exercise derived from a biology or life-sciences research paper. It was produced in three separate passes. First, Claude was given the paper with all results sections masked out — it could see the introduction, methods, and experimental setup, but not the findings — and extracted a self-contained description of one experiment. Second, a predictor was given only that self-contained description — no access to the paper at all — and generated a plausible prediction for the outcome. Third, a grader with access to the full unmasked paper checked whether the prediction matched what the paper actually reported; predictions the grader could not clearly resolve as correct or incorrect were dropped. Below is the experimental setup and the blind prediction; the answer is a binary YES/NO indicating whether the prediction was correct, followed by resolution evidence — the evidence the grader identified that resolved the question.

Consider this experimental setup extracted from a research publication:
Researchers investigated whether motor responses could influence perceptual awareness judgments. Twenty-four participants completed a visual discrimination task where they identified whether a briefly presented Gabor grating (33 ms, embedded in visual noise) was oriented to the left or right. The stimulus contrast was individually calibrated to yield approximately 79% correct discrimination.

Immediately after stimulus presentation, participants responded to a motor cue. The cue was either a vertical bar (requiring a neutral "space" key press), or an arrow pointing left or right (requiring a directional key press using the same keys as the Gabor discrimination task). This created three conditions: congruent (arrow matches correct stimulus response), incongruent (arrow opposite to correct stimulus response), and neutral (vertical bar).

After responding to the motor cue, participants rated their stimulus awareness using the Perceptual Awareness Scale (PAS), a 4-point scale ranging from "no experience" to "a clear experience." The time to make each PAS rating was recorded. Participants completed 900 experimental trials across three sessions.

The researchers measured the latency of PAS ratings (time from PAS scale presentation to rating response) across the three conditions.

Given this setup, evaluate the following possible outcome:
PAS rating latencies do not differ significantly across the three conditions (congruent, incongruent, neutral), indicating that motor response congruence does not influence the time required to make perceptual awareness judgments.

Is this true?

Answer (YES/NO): NO